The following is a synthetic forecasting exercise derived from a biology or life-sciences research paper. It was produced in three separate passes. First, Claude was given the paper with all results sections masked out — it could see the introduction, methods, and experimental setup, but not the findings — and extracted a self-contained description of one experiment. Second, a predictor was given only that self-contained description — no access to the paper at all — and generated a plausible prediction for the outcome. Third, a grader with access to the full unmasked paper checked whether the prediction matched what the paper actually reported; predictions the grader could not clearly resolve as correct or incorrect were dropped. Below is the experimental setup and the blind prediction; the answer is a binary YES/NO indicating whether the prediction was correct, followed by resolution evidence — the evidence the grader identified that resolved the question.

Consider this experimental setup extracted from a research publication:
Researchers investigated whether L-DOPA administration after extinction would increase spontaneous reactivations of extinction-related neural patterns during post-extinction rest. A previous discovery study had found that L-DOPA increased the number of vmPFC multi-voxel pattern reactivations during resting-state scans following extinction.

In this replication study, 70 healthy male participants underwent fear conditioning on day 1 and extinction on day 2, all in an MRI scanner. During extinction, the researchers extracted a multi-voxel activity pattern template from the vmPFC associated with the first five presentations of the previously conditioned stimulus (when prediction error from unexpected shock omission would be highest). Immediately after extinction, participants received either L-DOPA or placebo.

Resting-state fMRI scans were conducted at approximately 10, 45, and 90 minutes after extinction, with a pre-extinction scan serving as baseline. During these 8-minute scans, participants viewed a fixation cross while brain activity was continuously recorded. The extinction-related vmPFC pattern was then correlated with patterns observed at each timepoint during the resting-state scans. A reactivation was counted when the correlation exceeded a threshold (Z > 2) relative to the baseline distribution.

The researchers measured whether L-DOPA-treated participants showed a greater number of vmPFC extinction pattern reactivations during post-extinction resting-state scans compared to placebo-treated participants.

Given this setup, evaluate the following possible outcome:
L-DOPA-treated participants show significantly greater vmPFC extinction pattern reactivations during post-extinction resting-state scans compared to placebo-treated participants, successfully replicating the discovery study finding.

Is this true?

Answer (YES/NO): NO